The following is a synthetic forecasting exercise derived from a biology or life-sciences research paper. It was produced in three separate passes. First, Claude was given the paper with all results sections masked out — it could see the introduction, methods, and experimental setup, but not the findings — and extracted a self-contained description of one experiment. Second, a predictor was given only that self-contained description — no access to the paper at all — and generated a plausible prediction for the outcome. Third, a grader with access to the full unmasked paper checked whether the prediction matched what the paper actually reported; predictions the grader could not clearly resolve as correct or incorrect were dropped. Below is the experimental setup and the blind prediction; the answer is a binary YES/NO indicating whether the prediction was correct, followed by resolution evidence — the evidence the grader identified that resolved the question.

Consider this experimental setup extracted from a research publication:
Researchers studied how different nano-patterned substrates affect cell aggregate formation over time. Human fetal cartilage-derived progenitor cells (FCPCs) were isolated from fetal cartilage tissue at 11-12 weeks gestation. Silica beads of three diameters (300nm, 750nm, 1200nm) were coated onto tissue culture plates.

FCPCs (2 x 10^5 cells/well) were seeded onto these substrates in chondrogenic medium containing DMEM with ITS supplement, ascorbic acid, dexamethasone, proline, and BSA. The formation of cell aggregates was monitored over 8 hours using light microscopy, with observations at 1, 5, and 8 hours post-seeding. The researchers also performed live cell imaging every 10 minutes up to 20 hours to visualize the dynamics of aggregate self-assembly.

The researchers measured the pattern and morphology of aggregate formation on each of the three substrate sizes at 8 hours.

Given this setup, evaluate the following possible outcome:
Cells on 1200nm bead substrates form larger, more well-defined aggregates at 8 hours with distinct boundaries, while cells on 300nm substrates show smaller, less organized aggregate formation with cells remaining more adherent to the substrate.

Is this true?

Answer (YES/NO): NO